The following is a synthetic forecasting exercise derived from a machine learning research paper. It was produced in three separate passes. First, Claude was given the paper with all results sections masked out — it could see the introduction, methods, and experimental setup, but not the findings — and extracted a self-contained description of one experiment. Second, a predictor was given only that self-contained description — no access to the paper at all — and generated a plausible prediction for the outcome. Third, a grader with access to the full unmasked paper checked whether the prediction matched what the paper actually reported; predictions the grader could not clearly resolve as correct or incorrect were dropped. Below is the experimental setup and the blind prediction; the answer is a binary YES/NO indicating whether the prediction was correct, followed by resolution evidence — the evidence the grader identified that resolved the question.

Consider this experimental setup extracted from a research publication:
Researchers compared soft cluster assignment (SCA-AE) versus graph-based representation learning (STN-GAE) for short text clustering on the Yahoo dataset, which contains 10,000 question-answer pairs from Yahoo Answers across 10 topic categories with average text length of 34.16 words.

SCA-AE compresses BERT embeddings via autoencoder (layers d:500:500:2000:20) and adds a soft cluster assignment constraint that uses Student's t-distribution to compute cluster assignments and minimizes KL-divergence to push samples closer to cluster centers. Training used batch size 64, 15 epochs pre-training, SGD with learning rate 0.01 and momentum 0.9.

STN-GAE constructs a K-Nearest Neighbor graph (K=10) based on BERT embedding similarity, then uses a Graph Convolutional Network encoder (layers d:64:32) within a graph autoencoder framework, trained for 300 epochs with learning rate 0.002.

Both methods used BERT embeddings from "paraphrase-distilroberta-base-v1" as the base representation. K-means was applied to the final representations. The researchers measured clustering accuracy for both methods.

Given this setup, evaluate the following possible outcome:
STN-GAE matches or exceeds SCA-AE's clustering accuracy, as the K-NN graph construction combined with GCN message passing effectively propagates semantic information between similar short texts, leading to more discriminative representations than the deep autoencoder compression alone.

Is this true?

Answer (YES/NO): NO